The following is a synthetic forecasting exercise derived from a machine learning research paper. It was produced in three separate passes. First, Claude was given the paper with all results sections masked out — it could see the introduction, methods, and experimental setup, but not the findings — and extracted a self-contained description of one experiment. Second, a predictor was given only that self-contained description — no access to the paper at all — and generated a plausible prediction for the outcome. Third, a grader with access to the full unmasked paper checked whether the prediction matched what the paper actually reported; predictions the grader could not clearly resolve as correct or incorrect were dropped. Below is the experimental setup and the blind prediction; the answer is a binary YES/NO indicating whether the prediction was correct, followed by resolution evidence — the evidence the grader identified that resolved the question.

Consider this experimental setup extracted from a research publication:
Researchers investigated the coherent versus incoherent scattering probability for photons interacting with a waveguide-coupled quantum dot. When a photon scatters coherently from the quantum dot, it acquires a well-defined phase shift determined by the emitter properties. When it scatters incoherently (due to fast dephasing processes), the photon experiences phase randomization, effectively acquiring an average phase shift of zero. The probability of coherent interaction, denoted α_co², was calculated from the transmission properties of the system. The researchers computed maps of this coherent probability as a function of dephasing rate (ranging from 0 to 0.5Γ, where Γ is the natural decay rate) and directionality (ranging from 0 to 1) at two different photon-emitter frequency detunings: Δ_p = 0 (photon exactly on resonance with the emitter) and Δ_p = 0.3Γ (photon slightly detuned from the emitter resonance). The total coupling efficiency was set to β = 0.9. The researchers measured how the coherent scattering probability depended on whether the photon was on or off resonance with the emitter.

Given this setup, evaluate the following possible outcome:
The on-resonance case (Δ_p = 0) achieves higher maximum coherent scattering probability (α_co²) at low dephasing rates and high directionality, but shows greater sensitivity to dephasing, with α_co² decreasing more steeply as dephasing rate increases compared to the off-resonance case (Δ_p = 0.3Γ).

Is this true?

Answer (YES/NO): NO